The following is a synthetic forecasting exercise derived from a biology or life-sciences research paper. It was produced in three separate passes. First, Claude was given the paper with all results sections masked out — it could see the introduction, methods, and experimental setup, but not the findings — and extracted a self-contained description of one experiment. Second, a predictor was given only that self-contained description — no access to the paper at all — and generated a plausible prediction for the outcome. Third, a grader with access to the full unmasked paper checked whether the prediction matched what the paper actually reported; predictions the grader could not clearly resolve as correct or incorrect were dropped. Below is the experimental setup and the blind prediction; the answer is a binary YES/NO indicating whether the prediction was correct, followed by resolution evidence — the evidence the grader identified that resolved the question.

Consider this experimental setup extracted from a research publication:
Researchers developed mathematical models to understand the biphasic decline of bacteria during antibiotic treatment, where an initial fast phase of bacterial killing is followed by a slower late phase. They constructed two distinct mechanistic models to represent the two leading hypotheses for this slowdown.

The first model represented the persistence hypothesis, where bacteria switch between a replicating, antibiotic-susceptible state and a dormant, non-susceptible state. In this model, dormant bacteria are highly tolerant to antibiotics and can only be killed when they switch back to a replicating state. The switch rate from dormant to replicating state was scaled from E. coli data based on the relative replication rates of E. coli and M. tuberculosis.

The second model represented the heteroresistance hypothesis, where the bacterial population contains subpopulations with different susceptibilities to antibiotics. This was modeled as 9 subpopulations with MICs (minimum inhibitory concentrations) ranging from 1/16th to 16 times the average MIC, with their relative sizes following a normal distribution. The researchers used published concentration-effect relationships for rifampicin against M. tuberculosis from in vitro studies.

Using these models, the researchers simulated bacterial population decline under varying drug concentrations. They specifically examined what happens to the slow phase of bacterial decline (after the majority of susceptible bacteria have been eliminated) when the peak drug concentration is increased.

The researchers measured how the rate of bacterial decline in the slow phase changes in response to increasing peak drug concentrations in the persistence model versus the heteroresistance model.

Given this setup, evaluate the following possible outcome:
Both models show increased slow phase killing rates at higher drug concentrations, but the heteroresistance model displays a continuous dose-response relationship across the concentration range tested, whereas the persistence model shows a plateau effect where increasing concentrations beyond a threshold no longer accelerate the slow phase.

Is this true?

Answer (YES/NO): NO